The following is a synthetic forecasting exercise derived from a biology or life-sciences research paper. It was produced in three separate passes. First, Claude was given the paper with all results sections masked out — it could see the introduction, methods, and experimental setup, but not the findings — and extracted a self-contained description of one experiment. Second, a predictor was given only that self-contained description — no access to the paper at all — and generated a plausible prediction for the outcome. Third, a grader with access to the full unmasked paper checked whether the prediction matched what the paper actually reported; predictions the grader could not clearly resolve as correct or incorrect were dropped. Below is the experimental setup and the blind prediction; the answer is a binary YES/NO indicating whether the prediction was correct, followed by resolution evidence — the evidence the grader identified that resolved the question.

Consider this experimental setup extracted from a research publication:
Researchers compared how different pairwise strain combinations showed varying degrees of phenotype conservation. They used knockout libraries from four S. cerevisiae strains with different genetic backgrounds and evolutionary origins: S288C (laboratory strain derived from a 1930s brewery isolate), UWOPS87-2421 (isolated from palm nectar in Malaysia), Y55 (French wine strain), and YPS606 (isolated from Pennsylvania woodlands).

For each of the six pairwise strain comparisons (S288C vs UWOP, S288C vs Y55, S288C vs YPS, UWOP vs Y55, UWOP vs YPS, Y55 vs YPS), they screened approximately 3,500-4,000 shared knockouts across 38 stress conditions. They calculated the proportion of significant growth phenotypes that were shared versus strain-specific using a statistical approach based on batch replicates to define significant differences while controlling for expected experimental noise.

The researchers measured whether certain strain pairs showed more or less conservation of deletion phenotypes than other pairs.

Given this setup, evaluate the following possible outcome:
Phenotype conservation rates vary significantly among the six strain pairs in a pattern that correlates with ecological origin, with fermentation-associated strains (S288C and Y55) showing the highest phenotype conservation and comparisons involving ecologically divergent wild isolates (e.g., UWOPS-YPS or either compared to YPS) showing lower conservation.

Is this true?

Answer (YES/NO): NO